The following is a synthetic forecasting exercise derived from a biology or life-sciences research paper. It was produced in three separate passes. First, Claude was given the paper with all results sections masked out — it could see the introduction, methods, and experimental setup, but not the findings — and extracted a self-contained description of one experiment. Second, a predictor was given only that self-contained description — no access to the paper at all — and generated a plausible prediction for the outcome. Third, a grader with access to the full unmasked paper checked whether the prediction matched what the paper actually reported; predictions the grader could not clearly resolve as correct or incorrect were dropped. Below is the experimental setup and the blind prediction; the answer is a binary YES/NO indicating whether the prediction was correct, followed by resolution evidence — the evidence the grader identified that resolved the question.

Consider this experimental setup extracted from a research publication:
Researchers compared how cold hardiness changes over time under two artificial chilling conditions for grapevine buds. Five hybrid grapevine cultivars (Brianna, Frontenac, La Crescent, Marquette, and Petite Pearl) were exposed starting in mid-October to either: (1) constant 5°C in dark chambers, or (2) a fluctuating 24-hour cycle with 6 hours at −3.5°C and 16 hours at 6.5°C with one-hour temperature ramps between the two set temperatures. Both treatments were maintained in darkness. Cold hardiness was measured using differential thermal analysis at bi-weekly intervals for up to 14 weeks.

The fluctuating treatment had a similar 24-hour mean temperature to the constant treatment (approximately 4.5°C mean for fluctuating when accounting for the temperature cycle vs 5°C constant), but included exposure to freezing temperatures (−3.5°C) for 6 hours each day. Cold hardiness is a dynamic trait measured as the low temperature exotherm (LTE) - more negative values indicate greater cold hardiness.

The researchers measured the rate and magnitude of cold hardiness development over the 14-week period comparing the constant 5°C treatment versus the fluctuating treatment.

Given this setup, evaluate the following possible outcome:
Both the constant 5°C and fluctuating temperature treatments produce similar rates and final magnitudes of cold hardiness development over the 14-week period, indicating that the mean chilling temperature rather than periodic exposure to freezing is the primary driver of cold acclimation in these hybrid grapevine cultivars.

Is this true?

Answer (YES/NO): NO